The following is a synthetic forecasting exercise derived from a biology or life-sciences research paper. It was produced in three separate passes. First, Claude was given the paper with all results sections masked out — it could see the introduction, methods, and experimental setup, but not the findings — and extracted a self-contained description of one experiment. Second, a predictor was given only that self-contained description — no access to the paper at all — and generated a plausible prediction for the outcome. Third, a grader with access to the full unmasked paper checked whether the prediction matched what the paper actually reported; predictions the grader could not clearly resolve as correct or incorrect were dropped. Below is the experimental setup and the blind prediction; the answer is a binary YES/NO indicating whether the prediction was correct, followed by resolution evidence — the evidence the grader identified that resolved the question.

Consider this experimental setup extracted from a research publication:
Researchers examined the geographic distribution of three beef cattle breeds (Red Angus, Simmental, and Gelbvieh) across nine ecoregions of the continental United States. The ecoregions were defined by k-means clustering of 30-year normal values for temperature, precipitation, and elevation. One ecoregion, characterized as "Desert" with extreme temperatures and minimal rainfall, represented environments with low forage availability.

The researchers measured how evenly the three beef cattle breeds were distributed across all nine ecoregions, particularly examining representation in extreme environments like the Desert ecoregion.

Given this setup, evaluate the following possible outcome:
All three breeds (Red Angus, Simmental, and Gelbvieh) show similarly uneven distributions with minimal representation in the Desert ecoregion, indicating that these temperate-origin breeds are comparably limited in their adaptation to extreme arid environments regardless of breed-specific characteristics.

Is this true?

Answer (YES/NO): YES